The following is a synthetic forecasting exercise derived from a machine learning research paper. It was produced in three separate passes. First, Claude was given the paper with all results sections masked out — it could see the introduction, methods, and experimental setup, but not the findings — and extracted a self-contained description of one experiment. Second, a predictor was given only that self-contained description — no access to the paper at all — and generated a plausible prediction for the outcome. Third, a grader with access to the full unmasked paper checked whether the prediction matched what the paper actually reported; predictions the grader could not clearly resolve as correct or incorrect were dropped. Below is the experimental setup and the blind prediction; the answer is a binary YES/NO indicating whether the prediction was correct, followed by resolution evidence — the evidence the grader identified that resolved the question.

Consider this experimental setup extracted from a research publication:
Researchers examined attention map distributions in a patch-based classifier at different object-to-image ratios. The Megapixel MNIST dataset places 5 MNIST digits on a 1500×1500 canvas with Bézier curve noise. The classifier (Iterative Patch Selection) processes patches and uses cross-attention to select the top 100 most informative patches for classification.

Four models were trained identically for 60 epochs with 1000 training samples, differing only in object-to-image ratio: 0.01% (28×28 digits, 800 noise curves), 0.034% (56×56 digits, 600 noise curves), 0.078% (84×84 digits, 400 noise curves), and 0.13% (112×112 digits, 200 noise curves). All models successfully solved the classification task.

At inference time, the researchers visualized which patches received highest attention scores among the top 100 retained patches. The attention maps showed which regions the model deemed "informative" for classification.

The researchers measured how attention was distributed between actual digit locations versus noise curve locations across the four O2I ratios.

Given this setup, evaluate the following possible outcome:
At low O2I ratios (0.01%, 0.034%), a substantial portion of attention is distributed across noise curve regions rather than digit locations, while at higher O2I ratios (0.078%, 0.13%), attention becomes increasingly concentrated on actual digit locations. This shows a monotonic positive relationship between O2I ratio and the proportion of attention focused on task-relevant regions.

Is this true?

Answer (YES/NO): YES